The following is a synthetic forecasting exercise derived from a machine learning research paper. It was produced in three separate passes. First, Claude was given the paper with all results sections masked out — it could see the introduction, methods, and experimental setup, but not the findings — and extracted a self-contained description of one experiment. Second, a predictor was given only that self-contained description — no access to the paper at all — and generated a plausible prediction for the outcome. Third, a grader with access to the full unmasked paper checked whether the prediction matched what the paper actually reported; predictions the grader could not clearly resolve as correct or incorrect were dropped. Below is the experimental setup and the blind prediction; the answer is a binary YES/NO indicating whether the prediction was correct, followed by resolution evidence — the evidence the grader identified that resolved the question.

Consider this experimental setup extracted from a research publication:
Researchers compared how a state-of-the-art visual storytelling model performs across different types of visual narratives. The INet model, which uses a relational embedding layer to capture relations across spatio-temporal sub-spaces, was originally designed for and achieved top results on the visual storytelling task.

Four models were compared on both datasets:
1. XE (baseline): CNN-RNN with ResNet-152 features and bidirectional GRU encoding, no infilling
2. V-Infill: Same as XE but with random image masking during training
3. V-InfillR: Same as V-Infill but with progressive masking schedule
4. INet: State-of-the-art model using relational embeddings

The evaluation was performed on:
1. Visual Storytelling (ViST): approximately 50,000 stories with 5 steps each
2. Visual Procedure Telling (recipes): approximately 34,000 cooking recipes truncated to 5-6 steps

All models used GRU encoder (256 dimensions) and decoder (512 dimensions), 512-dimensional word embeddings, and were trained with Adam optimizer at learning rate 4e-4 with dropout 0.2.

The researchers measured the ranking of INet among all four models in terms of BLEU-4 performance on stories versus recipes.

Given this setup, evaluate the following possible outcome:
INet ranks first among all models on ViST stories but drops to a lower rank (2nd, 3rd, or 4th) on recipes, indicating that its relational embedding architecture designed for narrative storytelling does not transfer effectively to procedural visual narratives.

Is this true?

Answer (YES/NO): YES